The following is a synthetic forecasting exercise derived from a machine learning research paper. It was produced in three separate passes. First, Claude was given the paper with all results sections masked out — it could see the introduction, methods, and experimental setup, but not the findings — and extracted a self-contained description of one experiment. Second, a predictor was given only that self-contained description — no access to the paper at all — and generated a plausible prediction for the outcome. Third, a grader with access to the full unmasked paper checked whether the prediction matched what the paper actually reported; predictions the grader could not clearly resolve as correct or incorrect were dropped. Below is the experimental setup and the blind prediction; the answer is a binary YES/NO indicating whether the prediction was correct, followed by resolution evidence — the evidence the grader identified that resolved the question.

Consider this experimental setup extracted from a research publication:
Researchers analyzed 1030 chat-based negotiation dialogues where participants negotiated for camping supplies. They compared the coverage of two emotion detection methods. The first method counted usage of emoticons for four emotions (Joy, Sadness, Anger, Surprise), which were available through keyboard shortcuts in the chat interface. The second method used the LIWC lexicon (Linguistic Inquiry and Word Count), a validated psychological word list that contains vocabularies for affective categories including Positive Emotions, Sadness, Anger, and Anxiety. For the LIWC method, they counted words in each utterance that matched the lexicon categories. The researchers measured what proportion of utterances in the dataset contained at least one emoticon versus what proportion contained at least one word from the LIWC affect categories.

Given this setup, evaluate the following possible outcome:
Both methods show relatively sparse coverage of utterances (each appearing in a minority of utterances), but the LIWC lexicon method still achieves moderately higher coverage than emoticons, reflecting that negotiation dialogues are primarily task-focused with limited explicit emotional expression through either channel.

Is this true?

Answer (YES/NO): NO